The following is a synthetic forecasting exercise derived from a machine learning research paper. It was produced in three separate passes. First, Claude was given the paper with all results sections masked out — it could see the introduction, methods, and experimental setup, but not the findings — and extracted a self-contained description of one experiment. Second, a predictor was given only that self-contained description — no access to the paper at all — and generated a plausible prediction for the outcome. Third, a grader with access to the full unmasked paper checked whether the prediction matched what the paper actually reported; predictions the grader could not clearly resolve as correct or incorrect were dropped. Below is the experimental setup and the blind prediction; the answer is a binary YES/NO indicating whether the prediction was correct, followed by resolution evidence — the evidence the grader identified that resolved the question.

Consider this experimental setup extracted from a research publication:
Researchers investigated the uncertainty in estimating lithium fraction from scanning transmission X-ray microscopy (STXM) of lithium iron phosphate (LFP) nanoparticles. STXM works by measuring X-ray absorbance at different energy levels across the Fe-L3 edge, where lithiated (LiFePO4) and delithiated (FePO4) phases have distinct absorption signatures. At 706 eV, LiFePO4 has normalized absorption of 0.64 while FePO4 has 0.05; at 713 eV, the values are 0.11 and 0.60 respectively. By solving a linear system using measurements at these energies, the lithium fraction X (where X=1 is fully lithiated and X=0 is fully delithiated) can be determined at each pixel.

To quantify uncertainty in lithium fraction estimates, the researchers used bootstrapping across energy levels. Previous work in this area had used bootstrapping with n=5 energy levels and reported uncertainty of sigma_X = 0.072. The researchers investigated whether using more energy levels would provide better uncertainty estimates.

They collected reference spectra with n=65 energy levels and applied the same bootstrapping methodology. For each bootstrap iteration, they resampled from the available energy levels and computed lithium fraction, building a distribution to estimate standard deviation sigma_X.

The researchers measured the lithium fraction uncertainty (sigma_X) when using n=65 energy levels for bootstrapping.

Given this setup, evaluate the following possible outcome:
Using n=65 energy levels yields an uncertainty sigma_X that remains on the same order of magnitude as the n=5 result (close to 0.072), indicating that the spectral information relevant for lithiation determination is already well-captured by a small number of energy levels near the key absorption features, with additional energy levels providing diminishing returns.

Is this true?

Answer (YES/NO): NO